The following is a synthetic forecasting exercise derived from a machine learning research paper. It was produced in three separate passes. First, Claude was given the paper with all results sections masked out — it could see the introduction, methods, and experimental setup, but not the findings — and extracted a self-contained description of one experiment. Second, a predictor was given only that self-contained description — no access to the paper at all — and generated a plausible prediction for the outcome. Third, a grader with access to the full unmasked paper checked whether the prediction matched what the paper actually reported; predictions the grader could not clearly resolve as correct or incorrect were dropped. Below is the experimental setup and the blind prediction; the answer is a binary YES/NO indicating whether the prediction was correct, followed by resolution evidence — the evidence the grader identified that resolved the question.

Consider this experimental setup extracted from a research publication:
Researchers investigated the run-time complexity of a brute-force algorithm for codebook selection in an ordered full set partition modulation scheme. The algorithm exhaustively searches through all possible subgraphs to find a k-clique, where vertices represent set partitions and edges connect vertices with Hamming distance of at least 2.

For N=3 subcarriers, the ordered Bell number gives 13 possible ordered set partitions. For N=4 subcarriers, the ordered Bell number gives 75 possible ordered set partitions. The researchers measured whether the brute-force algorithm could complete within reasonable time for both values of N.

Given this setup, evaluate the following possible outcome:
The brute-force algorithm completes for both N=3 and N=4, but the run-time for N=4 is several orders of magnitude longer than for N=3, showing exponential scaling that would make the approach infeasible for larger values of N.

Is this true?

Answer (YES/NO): NO